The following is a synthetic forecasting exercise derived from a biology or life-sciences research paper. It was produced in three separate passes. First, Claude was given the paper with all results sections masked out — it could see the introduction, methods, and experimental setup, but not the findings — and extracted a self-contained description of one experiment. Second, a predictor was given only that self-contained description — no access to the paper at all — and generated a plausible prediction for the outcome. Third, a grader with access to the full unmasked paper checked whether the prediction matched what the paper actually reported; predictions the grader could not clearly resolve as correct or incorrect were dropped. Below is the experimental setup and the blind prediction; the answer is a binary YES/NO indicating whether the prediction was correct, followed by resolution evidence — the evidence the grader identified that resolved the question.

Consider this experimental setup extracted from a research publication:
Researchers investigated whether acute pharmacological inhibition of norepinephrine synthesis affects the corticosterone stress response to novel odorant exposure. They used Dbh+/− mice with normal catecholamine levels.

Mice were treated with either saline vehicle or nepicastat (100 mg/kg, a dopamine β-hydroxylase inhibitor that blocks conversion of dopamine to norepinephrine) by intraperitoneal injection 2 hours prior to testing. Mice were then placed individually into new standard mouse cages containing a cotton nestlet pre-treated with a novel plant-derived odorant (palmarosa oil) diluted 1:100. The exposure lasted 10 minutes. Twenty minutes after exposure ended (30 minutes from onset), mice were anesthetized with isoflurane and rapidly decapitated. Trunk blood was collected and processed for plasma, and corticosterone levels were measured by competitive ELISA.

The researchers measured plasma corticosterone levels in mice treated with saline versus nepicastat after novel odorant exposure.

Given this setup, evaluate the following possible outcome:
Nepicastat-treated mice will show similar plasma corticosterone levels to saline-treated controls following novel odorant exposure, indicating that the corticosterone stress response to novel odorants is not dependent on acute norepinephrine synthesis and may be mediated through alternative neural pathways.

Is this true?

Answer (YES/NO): YES